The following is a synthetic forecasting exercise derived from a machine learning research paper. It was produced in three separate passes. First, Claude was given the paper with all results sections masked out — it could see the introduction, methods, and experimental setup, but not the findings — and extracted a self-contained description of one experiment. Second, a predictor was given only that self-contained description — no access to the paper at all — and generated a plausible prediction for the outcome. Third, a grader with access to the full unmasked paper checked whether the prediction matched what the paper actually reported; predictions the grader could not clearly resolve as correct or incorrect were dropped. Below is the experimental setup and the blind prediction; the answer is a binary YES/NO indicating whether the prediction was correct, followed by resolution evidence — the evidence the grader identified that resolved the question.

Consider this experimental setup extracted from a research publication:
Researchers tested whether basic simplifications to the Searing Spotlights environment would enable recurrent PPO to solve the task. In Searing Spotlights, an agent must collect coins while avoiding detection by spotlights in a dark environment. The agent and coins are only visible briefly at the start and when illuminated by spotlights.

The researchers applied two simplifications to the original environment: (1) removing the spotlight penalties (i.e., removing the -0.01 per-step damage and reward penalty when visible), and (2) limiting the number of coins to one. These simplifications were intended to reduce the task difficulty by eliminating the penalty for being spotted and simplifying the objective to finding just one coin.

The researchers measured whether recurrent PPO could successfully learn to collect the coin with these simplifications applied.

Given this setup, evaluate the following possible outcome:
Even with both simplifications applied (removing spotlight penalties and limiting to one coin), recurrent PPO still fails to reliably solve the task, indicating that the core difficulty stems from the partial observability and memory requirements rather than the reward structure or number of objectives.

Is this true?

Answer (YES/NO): YES